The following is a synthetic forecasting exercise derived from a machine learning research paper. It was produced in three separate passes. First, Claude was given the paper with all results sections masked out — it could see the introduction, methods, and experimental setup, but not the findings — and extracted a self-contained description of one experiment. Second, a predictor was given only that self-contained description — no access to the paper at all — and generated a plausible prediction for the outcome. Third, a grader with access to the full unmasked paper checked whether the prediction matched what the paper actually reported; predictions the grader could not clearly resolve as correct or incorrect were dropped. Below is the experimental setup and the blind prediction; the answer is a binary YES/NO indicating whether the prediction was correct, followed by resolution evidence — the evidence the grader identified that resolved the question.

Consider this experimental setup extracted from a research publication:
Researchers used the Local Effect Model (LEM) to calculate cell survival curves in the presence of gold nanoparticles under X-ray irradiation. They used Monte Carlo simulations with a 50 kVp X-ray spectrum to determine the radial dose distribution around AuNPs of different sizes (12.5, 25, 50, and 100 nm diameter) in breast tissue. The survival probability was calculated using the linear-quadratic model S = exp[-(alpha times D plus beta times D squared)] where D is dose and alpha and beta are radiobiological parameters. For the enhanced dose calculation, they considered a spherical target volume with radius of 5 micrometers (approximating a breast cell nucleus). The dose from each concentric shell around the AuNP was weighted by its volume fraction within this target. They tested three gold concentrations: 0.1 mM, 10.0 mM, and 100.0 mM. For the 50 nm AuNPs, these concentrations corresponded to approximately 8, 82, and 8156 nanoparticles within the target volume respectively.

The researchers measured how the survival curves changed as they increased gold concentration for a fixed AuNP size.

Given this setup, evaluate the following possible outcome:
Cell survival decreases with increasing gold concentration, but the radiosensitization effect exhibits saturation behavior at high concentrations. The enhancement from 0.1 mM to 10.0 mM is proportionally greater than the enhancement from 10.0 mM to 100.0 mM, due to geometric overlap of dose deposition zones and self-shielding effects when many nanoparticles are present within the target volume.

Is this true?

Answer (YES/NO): NO